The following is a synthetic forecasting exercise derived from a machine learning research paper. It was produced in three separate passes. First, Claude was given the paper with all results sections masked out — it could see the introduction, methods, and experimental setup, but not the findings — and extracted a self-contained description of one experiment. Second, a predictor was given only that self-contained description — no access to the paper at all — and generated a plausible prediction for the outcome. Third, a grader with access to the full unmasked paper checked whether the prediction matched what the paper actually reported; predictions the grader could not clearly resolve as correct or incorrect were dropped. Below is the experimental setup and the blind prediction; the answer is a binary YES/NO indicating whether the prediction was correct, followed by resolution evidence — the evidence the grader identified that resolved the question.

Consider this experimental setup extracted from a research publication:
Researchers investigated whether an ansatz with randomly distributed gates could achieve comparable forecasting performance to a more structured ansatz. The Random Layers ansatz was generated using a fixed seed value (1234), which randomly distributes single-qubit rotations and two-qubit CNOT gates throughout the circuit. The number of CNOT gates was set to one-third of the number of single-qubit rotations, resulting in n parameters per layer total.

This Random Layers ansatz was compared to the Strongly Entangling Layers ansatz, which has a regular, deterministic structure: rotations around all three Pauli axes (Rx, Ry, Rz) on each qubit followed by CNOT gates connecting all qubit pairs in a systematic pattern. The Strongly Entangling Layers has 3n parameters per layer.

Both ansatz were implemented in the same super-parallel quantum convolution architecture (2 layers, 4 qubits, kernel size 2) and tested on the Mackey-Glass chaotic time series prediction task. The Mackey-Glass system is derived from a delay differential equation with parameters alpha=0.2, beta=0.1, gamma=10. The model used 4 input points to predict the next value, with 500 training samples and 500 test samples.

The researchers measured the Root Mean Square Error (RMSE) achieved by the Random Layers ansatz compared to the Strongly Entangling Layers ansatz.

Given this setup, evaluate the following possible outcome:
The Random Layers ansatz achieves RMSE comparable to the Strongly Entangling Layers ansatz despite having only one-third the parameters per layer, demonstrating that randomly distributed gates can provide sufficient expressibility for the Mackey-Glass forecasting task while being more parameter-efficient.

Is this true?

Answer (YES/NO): NO